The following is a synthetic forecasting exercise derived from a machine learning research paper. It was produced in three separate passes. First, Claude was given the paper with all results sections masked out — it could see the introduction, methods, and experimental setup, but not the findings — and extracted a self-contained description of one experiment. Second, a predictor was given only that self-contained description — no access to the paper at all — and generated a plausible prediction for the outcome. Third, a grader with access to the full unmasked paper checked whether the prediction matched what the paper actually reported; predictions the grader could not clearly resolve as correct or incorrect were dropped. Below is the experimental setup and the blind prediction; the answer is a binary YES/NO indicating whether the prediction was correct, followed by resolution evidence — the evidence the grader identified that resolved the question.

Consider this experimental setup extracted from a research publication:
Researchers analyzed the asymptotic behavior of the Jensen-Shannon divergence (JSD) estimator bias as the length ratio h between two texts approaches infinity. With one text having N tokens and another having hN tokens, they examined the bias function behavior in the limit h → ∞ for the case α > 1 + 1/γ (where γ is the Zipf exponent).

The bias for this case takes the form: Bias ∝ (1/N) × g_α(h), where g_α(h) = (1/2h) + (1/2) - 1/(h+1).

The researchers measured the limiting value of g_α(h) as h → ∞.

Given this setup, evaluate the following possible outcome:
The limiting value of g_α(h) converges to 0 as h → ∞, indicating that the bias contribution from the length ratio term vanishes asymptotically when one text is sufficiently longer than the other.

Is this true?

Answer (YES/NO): NO